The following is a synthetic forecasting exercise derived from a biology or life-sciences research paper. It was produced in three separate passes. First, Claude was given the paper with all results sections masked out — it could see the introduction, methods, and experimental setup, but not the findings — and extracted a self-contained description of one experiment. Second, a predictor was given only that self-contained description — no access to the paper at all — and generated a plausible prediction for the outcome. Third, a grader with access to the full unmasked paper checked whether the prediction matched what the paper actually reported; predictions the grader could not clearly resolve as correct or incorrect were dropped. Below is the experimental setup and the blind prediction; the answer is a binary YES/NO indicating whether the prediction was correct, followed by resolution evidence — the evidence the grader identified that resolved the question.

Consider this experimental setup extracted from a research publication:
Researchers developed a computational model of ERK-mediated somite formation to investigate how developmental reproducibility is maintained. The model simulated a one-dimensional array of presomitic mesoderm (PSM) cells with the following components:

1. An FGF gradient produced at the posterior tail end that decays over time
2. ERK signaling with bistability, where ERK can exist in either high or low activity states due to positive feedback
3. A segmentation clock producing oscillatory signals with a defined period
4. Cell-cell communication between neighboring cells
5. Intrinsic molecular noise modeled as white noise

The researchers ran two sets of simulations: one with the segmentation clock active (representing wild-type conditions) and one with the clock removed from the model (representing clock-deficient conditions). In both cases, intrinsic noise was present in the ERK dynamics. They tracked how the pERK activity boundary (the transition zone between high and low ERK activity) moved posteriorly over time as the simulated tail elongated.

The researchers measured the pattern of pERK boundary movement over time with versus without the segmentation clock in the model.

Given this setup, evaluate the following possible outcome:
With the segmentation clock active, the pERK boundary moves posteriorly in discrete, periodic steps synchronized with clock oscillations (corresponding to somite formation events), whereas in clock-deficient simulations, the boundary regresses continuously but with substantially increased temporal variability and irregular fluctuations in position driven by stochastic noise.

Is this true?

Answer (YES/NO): NO